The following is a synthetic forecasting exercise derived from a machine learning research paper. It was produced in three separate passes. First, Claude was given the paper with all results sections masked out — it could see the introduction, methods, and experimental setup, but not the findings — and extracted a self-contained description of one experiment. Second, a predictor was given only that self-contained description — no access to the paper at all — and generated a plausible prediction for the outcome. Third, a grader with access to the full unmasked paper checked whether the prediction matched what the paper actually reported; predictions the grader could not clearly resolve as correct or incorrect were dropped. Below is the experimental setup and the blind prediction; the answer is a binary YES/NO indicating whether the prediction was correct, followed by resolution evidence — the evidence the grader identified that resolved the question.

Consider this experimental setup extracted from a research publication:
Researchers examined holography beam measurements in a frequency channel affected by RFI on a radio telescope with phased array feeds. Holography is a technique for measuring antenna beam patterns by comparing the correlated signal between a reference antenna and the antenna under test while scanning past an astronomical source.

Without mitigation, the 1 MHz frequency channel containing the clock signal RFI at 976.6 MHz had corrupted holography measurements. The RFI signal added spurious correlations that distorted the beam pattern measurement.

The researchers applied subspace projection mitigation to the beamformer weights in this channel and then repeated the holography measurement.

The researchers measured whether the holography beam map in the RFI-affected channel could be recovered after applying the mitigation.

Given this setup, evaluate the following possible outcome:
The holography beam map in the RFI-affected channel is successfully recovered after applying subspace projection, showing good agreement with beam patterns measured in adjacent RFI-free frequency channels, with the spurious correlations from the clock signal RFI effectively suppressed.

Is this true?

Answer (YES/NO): YES